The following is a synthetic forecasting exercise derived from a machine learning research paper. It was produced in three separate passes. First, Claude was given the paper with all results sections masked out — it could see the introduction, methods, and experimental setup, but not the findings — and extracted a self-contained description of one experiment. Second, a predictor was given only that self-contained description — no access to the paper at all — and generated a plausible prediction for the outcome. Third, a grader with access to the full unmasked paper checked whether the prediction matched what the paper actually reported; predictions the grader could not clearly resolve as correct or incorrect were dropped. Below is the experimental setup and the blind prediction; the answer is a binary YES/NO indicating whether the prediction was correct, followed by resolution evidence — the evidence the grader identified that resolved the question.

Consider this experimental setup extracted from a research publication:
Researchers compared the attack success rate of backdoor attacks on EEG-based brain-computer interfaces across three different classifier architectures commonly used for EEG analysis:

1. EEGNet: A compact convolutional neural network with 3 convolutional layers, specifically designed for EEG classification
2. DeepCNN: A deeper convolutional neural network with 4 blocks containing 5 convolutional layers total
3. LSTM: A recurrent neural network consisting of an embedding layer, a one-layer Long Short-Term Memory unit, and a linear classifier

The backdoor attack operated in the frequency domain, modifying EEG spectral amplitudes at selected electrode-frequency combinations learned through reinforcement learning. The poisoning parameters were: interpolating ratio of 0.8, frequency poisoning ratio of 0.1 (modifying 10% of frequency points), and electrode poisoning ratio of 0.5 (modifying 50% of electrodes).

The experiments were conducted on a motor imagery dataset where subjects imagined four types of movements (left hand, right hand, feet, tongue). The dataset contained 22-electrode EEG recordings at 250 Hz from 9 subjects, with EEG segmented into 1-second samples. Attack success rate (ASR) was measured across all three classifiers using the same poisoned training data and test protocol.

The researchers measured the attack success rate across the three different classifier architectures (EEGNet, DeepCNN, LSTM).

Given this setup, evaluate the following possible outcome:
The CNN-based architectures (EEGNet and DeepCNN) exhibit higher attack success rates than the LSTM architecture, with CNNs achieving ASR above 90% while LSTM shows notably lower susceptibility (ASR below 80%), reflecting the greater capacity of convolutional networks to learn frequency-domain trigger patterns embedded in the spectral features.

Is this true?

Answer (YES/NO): NO